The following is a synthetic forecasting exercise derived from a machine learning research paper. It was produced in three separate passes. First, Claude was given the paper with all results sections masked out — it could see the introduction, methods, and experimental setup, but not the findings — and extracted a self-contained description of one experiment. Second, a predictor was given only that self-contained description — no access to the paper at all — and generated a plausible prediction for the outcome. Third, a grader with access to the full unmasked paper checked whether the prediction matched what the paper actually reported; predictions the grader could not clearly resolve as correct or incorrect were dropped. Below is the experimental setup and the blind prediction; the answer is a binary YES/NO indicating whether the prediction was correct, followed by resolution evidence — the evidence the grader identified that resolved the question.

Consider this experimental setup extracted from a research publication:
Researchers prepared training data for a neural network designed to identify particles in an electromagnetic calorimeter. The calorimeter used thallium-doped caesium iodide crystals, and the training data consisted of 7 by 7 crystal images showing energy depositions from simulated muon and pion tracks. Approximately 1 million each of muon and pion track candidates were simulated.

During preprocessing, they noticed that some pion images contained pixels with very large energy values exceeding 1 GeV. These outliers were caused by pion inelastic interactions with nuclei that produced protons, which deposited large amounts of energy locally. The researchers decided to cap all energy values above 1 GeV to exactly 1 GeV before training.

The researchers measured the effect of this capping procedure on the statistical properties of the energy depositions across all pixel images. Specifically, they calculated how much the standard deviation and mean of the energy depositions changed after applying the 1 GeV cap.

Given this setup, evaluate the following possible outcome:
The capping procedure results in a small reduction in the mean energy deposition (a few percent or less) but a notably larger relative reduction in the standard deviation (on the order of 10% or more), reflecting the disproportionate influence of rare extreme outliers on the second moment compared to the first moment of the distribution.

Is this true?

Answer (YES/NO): NO